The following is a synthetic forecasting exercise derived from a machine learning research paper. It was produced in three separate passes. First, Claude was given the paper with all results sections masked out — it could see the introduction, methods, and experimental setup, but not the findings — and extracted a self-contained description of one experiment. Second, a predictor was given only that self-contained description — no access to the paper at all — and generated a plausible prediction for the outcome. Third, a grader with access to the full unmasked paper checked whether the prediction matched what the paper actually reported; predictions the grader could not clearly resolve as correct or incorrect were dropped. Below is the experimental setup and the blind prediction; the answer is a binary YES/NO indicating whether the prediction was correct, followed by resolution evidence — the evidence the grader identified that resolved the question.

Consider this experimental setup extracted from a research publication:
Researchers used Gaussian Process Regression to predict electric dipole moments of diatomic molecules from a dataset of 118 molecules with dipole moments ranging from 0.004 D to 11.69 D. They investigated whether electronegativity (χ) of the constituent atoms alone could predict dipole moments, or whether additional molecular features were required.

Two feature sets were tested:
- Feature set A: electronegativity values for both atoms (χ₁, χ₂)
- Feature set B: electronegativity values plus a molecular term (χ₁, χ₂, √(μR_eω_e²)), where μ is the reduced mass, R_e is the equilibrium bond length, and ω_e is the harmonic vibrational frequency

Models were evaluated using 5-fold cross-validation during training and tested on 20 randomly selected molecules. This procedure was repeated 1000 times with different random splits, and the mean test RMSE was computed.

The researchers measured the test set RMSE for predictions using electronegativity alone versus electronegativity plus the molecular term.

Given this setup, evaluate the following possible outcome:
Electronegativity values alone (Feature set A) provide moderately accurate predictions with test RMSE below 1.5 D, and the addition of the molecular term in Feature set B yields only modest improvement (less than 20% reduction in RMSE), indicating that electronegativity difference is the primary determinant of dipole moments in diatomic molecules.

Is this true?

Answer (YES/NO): NO